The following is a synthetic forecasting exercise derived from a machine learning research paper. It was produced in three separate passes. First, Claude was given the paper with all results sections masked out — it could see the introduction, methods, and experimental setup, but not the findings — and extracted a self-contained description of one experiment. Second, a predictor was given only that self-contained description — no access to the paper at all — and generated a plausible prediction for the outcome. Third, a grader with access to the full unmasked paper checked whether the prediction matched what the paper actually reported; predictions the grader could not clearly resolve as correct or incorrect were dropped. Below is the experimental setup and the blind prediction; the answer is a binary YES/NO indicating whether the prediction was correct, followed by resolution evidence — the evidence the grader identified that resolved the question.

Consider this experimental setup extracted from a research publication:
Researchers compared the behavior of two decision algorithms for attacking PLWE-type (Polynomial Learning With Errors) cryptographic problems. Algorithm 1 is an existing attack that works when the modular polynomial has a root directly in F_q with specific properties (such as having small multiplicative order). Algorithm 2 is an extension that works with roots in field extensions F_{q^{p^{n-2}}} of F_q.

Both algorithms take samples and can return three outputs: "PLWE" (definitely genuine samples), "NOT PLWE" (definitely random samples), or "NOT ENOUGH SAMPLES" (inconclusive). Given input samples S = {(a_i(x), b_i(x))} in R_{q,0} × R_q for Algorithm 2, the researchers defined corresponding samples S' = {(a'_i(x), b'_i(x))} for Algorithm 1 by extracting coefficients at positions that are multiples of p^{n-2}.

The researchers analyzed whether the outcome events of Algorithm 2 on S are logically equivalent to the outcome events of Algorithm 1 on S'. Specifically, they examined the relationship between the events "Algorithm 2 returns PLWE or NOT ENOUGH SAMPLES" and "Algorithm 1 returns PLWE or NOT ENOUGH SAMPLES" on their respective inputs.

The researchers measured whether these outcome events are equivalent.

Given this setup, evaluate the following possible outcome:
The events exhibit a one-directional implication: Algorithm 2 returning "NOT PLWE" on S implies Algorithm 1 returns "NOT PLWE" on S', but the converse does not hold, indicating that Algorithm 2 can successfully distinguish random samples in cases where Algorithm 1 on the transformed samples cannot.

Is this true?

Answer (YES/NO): NO